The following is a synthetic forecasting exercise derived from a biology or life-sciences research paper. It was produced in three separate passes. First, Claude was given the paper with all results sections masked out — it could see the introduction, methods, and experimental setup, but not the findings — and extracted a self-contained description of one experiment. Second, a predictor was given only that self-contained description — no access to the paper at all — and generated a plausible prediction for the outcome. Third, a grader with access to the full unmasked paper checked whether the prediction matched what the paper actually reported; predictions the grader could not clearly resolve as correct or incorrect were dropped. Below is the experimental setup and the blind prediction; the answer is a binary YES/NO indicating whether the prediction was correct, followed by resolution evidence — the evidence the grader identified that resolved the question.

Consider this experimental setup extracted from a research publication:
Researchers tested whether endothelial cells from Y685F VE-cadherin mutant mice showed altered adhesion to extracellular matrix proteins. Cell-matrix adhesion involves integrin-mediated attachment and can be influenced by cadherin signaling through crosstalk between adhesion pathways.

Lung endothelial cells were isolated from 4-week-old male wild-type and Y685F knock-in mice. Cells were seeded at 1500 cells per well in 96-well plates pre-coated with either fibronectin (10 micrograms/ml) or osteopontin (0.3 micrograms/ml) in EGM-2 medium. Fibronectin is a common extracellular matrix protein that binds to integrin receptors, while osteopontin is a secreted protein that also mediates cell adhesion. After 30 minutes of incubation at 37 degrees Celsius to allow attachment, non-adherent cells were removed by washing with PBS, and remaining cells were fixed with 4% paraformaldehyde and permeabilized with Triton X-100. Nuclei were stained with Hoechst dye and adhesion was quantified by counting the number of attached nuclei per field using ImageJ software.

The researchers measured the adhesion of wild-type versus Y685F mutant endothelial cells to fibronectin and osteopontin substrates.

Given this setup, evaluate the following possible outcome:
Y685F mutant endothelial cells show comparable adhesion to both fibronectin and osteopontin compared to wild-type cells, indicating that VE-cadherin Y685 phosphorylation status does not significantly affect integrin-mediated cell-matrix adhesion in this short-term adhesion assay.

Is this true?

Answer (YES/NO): NO